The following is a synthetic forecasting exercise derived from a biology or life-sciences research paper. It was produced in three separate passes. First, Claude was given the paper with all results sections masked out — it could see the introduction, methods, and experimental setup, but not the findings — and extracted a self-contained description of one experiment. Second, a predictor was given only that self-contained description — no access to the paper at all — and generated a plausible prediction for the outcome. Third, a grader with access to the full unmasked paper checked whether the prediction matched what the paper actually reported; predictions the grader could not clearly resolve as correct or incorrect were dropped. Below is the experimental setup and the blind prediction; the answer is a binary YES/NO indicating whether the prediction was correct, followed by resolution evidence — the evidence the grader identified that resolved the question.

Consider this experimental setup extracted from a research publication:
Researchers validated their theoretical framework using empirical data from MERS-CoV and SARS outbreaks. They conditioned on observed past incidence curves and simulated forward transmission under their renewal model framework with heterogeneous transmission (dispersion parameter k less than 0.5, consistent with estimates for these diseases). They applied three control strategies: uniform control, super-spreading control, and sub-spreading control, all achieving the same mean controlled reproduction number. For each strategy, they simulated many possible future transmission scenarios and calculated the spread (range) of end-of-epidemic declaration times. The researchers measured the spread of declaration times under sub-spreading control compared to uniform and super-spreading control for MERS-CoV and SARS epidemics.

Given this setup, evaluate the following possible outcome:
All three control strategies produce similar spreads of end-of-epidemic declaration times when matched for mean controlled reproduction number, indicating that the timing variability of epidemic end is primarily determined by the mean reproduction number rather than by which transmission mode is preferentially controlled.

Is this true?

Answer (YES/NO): NO